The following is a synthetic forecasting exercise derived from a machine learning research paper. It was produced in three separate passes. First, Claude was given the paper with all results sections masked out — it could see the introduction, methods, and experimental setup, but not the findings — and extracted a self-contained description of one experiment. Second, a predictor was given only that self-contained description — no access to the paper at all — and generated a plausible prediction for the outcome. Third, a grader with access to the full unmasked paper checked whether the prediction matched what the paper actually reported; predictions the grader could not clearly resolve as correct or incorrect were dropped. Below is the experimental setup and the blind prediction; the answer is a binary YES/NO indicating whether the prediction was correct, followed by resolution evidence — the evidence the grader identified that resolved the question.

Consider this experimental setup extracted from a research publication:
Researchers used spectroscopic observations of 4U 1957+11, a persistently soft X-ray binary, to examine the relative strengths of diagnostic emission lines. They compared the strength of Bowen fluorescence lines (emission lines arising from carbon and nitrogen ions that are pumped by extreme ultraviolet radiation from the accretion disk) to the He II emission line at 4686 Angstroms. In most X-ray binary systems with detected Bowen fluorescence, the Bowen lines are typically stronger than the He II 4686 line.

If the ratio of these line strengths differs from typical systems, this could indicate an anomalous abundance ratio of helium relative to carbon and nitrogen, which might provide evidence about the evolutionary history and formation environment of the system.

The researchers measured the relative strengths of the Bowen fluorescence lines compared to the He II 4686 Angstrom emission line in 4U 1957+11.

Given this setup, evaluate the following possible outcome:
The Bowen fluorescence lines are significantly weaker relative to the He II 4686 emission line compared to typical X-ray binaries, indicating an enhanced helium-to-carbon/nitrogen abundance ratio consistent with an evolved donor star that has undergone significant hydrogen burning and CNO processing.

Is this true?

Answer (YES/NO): NO